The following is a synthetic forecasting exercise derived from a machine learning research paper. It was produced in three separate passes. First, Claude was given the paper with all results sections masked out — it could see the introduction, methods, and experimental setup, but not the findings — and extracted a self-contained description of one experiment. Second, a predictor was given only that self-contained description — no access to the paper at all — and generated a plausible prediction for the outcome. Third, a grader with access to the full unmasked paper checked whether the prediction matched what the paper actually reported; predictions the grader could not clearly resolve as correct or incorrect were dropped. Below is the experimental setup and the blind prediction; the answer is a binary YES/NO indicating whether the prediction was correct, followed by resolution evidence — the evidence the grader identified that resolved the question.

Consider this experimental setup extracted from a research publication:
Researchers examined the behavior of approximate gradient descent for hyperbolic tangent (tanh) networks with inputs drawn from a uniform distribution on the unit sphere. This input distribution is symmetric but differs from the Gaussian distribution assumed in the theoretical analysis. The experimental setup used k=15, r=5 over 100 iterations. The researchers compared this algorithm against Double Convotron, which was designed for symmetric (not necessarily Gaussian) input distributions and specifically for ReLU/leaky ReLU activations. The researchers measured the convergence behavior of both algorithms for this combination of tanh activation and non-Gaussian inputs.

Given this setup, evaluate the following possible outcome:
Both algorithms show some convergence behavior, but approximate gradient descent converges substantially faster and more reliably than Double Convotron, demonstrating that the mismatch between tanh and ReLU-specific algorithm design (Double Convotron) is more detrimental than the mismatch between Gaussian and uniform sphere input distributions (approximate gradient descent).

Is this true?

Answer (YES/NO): NO